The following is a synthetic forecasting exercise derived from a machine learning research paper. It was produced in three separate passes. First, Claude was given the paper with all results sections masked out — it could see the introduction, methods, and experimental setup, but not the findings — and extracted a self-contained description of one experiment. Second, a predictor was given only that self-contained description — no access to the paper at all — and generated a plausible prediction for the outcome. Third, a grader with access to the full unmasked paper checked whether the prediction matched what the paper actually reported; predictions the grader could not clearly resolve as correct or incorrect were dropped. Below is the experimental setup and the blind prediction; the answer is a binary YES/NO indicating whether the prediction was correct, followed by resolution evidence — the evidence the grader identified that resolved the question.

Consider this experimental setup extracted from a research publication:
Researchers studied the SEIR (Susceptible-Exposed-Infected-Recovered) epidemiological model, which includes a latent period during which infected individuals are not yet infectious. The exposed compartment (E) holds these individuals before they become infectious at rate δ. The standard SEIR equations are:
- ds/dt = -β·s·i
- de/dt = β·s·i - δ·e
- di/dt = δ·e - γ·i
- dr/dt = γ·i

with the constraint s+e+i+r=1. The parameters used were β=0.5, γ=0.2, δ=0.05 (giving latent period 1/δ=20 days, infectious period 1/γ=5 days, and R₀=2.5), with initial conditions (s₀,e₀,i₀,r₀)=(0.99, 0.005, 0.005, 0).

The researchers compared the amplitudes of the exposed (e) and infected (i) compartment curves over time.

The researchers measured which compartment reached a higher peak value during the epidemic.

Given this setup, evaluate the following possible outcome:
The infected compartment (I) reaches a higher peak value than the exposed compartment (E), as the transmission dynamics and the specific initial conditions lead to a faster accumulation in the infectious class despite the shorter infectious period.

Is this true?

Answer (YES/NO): NO